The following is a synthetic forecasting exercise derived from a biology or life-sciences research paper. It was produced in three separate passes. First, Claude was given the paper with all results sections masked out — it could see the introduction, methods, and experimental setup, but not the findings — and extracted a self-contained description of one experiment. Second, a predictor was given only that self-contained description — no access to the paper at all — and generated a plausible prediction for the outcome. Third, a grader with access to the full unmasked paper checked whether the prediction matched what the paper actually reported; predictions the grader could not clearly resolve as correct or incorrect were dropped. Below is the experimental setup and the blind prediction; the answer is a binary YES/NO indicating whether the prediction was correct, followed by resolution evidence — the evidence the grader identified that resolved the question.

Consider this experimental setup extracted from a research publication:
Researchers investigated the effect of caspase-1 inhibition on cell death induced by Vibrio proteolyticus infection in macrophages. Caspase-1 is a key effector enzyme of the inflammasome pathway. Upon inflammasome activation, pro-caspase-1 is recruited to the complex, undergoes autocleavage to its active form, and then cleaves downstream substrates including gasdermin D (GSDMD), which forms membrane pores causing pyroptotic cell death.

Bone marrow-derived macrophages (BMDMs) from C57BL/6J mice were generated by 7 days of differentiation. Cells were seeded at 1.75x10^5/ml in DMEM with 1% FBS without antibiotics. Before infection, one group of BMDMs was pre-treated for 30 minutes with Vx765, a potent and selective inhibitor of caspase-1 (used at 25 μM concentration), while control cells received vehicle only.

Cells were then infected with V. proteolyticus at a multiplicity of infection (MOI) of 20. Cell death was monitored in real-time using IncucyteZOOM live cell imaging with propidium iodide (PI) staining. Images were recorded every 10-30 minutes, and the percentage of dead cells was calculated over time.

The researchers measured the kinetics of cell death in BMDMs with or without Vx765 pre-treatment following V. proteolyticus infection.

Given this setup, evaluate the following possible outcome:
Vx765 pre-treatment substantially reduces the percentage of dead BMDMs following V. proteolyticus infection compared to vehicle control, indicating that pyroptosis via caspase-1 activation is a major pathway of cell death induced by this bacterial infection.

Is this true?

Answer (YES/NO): NO